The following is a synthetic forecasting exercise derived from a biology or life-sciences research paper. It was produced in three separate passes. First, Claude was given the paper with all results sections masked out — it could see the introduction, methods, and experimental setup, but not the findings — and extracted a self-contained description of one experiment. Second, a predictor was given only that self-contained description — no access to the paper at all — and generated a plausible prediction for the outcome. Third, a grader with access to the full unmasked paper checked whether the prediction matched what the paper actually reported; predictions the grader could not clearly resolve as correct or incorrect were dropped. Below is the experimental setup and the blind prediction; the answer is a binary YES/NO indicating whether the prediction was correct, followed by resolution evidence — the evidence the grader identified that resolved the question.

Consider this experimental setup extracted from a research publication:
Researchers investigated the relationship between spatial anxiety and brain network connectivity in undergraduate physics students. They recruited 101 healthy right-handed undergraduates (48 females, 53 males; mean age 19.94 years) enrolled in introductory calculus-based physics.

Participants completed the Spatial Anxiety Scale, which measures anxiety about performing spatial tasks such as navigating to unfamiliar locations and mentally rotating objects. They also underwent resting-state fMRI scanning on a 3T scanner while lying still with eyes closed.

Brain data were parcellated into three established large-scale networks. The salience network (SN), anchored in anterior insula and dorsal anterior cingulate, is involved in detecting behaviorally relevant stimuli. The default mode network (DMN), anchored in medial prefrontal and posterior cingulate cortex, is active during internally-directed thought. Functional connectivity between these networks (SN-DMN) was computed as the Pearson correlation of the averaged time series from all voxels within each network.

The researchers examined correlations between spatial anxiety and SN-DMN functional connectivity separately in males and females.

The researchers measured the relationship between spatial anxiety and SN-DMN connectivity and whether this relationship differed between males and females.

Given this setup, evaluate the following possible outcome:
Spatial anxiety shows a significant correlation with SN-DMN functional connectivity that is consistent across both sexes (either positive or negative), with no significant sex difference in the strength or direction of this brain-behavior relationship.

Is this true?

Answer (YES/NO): NO